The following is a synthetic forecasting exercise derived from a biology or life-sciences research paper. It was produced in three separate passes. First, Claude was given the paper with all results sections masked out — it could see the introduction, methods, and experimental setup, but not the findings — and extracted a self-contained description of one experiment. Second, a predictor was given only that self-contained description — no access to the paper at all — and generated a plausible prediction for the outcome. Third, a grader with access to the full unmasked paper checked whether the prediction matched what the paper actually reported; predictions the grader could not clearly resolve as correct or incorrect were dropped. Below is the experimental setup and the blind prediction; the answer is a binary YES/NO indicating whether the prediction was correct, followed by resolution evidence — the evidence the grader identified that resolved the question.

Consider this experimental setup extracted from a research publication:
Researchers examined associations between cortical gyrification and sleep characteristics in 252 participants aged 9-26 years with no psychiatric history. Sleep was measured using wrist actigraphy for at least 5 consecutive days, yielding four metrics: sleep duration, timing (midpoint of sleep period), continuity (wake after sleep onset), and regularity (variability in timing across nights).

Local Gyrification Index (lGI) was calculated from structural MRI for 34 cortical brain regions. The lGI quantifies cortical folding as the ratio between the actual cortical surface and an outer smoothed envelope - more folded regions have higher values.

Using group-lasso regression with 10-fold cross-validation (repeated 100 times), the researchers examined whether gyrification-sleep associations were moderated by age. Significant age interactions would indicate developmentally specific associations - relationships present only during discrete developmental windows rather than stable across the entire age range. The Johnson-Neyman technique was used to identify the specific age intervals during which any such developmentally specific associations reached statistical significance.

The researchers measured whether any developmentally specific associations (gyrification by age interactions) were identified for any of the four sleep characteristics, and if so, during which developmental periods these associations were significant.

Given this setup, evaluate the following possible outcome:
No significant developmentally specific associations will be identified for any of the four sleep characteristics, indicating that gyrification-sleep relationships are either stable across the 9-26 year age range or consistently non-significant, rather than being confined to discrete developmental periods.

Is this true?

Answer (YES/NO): NO